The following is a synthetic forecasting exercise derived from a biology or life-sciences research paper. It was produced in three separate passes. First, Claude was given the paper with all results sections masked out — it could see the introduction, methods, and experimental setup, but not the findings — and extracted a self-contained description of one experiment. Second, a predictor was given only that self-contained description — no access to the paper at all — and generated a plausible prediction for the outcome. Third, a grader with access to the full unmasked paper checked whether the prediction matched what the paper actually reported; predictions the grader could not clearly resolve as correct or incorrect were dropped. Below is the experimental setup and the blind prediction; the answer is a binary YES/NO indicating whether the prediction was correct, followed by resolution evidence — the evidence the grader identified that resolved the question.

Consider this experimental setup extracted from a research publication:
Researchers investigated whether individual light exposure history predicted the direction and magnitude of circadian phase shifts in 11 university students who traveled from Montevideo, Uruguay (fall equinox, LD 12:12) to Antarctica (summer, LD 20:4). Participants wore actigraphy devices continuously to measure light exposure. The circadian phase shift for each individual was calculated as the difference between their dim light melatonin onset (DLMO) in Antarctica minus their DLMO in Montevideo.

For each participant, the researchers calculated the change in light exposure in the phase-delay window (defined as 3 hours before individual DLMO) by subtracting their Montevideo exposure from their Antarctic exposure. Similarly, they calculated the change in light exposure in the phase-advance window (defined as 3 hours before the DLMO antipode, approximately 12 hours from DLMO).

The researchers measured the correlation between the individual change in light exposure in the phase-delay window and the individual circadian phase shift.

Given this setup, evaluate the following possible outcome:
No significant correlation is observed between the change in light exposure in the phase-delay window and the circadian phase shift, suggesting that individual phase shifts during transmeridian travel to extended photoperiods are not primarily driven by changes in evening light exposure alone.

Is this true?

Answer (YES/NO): NO